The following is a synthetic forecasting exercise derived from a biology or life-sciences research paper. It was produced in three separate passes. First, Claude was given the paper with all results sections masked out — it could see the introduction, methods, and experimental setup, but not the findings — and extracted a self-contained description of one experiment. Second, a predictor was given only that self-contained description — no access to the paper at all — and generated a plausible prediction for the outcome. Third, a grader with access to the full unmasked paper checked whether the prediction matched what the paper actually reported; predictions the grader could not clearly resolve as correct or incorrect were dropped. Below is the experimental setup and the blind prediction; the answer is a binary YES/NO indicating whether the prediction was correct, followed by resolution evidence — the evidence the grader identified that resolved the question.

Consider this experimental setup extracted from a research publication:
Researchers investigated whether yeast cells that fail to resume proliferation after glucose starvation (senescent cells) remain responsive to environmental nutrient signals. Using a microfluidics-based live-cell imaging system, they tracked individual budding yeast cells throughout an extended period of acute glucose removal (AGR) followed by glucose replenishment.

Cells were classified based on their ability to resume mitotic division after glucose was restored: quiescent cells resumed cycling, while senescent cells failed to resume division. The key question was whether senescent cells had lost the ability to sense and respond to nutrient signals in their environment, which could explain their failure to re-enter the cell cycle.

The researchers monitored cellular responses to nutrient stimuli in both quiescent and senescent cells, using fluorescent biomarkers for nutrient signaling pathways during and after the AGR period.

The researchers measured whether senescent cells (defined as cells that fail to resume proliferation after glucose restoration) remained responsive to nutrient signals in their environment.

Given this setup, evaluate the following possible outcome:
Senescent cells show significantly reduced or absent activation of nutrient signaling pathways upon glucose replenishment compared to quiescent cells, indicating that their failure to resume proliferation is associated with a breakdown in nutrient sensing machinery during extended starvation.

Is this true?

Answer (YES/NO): NO